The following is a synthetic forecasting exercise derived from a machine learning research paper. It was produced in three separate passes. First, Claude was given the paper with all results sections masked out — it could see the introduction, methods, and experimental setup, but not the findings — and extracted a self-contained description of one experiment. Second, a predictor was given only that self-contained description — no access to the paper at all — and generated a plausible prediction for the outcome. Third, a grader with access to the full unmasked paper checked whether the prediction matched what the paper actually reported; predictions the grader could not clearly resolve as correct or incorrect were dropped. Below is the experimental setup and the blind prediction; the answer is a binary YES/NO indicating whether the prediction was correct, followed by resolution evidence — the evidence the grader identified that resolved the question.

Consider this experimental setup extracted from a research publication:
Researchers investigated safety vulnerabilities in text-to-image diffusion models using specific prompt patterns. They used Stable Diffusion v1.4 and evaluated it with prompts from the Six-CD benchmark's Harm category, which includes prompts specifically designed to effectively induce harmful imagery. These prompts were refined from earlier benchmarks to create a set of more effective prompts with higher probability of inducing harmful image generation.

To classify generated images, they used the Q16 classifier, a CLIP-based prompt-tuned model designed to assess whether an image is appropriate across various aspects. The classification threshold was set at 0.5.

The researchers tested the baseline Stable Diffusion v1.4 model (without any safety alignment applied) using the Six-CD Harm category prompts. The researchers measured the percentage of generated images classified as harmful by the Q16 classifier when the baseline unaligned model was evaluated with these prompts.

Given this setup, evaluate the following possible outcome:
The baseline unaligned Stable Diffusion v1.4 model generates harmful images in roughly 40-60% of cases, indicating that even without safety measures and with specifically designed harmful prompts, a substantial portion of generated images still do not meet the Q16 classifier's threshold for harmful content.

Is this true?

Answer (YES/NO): NO